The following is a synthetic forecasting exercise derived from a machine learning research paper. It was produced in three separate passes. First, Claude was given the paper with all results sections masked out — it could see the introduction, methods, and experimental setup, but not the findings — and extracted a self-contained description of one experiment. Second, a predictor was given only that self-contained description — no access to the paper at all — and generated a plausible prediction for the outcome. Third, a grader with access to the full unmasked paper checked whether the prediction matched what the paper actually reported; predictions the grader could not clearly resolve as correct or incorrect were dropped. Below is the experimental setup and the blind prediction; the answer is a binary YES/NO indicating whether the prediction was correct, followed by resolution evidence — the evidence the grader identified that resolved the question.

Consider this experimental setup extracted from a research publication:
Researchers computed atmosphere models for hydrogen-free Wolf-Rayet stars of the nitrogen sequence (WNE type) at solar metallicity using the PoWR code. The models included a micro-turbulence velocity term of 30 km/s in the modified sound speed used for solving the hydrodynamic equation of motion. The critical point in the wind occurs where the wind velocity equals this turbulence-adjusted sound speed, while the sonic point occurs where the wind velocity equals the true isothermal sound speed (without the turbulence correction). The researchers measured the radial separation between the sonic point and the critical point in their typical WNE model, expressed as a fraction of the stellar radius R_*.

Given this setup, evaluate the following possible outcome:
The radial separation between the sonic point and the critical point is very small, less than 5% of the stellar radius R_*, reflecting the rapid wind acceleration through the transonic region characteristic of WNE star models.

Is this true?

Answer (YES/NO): YES